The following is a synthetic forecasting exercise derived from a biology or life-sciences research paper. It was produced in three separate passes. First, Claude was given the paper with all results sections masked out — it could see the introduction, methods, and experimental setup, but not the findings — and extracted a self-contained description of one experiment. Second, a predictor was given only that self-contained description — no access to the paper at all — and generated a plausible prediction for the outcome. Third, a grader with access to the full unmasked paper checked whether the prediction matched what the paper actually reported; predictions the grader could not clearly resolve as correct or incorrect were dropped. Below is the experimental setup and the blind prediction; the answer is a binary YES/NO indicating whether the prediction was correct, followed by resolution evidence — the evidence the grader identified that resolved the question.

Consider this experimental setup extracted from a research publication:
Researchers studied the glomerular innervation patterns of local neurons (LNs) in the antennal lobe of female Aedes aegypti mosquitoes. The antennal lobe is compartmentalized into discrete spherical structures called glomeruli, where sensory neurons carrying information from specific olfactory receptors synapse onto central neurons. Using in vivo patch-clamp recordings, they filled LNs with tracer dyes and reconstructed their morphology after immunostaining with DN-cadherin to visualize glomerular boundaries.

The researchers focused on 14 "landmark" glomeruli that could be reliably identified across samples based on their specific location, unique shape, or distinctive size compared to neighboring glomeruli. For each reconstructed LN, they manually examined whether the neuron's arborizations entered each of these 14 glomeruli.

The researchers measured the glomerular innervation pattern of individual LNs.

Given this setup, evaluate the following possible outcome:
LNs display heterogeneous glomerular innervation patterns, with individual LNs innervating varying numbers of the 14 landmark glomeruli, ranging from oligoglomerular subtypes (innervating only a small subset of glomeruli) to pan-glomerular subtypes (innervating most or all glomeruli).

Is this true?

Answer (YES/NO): YES